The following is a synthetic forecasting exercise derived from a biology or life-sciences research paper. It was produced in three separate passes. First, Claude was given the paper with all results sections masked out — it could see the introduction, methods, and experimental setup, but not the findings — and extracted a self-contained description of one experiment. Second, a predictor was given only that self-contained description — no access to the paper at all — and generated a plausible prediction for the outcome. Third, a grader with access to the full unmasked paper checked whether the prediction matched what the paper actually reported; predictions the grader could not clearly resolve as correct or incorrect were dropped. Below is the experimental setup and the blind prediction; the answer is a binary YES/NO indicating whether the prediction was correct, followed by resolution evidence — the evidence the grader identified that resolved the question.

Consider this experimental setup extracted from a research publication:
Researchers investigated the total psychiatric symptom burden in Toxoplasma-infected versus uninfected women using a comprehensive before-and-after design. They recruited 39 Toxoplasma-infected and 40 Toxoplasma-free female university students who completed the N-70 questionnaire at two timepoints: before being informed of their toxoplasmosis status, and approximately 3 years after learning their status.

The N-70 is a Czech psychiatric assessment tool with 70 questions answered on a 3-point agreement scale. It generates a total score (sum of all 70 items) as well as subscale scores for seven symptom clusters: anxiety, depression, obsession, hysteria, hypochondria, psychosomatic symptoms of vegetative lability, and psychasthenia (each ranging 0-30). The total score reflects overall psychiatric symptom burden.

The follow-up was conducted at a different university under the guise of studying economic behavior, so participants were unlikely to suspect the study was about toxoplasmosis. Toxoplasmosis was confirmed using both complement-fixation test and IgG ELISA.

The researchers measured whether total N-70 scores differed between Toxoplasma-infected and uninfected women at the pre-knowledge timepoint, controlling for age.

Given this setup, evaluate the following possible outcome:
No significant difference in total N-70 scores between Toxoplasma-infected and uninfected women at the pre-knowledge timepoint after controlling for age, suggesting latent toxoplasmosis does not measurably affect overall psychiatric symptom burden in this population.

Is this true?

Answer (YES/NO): NO